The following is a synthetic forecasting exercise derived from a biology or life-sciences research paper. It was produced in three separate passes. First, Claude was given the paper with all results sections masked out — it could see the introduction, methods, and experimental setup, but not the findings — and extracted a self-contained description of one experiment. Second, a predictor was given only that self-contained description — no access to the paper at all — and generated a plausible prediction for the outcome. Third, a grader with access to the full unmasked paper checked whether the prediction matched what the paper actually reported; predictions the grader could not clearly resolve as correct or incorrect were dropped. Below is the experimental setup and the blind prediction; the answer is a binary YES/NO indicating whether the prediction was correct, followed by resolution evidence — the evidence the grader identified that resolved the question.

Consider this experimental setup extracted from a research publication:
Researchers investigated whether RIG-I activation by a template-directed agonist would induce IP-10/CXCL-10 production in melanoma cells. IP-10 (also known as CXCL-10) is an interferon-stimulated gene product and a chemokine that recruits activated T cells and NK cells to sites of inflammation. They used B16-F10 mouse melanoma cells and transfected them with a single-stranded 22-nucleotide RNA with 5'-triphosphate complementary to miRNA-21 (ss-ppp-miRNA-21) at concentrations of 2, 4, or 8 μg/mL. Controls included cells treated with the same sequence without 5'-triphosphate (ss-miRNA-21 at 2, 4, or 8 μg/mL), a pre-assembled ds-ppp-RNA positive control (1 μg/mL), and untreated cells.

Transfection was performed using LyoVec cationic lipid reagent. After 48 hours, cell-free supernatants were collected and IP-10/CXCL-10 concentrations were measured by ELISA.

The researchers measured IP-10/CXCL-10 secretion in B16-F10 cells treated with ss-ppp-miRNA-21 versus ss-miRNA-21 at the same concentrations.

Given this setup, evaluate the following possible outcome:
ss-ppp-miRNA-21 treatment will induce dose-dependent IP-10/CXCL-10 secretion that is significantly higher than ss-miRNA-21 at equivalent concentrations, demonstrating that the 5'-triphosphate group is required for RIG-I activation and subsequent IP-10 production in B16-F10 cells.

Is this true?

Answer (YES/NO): NO